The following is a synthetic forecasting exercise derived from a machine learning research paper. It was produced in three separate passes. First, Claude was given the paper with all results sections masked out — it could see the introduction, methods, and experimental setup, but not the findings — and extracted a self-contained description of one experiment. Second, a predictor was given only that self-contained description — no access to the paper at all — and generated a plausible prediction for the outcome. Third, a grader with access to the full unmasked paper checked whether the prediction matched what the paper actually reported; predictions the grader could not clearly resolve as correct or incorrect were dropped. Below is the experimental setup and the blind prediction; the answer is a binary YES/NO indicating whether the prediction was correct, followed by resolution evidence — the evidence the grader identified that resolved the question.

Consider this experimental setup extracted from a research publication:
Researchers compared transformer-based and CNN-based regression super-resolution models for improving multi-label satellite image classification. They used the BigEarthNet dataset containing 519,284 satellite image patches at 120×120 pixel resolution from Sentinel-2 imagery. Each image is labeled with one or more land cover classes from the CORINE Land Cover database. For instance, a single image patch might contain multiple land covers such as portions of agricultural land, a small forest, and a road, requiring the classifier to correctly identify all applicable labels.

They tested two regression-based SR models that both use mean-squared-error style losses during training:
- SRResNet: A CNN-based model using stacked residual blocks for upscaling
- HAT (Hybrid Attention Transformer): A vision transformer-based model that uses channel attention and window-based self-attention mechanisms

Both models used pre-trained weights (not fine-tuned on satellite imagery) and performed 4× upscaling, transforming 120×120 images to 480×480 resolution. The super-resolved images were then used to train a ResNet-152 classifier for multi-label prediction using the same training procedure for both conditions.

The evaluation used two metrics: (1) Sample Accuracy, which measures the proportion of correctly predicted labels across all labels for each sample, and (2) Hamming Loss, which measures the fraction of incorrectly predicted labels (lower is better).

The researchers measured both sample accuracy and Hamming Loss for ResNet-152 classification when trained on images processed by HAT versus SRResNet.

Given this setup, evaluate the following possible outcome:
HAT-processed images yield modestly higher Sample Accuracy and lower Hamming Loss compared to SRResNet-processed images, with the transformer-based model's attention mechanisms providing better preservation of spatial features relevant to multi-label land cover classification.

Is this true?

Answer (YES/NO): YES